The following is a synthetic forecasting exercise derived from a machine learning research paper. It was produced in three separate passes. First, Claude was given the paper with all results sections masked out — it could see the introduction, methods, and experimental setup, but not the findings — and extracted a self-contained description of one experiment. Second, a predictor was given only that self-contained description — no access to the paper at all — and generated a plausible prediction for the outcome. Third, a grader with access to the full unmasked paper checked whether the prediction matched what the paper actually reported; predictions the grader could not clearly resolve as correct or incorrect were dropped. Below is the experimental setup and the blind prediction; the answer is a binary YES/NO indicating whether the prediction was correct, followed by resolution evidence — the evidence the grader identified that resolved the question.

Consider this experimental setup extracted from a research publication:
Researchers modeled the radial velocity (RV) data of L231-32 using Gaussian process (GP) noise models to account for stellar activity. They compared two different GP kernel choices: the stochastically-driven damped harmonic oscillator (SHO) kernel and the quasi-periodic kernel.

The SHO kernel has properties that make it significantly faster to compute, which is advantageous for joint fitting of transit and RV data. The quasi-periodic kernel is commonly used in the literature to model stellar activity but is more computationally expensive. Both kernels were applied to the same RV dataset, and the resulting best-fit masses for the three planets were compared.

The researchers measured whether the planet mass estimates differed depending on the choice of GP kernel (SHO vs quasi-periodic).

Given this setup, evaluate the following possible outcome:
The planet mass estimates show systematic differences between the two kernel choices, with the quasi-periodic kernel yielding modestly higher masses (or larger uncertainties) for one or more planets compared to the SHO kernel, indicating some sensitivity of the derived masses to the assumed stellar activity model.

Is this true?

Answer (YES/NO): NO